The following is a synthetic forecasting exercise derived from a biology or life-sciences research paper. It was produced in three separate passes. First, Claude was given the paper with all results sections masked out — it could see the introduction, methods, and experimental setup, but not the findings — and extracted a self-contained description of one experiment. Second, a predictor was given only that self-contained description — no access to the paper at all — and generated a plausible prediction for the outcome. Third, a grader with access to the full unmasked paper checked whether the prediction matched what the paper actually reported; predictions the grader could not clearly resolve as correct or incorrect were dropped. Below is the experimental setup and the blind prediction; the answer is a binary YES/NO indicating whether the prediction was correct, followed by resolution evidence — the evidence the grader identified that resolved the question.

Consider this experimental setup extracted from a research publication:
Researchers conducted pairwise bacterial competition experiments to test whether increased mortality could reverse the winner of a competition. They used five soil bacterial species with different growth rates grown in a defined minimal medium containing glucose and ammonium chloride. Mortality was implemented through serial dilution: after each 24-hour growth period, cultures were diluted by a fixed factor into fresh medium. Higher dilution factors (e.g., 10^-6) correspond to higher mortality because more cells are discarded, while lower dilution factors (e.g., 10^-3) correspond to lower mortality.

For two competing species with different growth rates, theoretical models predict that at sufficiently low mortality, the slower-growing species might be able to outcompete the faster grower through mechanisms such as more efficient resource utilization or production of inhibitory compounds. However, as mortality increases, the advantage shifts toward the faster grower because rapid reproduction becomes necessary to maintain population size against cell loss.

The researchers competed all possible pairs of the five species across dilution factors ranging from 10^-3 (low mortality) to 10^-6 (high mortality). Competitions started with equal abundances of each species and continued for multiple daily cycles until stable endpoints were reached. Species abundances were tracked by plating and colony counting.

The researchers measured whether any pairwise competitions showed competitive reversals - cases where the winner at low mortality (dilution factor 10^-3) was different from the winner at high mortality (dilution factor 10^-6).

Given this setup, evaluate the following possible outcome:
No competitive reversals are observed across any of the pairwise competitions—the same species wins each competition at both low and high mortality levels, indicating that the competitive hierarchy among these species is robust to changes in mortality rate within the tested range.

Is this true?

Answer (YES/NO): NO